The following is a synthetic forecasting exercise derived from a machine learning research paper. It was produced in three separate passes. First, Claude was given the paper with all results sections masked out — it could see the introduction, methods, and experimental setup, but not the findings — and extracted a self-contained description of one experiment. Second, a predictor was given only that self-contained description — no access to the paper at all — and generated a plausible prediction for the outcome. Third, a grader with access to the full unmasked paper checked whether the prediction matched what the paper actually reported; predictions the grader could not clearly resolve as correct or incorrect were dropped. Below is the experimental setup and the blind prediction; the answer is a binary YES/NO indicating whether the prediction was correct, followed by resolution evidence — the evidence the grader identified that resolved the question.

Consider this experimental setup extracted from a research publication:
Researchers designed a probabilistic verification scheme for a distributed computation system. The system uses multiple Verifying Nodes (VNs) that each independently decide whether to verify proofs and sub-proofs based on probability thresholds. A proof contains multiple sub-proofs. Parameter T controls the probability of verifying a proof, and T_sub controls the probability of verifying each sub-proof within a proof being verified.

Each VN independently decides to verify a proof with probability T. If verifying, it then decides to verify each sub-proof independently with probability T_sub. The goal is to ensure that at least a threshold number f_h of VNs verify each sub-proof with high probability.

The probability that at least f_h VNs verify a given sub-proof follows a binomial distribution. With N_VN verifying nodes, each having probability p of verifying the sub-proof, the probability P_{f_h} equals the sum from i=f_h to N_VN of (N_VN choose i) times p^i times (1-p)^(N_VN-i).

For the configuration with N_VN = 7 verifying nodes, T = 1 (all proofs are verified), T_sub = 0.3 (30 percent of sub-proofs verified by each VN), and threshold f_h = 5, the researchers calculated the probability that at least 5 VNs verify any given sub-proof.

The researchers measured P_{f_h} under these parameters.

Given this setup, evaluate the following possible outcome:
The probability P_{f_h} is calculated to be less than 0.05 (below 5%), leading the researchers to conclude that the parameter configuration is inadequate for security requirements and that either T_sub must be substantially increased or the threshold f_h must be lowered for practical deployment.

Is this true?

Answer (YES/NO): NO